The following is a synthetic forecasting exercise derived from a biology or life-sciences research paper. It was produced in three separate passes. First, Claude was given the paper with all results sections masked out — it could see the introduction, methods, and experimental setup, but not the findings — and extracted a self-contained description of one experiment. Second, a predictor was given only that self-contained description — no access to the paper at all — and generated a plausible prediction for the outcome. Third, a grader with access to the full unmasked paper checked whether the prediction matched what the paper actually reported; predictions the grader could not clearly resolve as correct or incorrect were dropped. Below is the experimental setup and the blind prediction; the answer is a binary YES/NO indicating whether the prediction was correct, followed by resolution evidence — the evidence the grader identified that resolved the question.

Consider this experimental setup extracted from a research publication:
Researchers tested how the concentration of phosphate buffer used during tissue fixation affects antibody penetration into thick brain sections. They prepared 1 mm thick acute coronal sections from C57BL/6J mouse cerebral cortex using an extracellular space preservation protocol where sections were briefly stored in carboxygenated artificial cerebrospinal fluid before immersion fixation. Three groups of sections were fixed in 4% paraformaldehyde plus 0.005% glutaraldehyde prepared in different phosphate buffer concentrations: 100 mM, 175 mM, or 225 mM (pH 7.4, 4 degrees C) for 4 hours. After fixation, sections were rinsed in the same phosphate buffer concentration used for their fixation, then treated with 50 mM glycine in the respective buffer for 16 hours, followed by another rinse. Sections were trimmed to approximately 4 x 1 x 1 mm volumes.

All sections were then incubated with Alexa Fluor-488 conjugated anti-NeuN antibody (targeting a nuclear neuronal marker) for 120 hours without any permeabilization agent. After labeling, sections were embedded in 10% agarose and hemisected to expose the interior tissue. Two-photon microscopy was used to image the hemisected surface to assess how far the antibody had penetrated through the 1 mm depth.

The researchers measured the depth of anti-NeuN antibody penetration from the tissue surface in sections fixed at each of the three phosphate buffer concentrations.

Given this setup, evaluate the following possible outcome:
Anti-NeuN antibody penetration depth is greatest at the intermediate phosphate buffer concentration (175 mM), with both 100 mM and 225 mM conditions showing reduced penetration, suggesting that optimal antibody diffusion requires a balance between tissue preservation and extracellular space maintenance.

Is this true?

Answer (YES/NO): NO